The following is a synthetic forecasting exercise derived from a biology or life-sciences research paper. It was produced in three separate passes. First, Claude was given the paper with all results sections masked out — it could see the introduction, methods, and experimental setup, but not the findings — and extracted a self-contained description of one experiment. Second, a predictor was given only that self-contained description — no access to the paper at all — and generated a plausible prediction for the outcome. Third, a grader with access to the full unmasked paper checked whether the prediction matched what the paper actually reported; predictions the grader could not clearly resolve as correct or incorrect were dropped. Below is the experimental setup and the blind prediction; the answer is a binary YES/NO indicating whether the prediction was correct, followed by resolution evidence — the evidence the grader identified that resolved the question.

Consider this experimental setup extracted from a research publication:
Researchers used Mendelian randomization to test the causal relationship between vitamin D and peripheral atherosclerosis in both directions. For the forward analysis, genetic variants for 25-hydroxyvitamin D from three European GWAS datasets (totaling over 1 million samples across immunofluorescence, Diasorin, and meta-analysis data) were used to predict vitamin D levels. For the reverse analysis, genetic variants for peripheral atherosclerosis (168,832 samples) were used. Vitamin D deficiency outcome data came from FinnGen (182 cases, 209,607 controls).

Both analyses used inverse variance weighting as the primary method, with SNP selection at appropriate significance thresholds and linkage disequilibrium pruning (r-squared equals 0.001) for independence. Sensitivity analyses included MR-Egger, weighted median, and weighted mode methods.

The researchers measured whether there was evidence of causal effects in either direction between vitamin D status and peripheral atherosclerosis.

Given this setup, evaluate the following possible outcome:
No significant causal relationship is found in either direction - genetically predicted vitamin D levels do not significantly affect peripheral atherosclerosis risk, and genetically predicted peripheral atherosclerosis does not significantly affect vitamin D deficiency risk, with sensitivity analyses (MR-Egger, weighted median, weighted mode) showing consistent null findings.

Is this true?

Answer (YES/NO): NO